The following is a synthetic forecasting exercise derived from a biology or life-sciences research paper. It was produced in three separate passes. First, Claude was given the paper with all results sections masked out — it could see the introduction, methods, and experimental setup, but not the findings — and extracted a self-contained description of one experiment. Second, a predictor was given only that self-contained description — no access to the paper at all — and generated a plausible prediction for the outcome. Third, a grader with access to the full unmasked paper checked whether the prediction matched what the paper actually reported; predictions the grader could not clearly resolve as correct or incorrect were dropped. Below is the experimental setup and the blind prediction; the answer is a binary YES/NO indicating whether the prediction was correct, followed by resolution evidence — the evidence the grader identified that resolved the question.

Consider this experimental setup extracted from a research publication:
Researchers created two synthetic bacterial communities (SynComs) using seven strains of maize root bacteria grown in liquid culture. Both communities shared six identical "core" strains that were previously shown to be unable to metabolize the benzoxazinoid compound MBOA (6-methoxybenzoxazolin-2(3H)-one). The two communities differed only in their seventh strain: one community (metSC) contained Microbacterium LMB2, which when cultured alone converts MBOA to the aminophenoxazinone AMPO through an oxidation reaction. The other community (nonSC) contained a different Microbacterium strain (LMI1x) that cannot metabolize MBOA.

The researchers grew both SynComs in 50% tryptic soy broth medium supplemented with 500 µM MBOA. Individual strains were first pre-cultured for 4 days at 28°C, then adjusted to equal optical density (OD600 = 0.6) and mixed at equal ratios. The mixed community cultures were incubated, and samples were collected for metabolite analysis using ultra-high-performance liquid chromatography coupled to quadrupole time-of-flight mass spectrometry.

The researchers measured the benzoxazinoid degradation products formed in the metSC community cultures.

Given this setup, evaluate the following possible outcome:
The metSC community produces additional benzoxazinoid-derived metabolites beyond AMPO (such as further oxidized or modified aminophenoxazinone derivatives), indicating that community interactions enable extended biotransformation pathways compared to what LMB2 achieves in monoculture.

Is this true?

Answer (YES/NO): NO